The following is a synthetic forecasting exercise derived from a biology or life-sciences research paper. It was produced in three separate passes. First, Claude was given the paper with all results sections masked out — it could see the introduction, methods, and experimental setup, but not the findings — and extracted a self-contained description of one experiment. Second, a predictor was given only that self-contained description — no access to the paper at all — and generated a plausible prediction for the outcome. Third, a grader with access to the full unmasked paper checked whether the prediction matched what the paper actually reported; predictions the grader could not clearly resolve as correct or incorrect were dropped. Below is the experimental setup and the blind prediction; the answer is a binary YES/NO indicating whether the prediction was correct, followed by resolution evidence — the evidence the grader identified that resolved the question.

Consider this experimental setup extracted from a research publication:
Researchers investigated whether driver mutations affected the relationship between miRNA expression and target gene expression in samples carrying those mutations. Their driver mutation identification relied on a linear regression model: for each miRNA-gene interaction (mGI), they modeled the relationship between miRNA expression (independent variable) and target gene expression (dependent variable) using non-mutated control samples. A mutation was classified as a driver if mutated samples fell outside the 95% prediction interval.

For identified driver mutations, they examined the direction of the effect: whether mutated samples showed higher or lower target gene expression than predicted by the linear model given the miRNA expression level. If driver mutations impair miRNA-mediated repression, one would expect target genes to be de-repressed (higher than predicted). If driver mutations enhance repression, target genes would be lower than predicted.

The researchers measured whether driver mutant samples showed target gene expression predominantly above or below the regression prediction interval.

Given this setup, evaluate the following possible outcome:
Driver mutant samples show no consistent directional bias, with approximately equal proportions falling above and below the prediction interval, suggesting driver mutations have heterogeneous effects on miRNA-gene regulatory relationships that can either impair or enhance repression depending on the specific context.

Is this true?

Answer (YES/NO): NO